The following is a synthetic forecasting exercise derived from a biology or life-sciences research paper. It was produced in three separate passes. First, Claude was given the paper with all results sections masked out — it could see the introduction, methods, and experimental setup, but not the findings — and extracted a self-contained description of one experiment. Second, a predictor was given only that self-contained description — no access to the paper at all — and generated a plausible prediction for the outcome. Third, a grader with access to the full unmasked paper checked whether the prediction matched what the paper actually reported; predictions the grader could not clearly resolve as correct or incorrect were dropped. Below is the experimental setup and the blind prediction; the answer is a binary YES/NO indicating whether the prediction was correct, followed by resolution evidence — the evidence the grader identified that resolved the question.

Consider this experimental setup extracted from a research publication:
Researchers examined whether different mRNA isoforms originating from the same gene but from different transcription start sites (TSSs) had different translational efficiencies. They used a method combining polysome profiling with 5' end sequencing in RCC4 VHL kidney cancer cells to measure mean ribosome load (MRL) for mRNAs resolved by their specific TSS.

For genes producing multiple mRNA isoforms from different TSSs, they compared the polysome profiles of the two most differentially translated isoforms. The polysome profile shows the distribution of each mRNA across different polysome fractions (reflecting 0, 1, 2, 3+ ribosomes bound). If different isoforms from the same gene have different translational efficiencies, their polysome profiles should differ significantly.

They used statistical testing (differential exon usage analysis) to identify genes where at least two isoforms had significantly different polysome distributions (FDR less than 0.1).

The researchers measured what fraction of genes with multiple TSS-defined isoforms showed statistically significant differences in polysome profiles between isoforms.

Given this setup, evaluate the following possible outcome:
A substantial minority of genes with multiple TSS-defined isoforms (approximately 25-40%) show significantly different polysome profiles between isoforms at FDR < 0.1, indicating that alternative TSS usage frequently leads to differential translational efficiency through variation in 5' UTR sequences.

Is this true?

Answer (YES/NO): NO